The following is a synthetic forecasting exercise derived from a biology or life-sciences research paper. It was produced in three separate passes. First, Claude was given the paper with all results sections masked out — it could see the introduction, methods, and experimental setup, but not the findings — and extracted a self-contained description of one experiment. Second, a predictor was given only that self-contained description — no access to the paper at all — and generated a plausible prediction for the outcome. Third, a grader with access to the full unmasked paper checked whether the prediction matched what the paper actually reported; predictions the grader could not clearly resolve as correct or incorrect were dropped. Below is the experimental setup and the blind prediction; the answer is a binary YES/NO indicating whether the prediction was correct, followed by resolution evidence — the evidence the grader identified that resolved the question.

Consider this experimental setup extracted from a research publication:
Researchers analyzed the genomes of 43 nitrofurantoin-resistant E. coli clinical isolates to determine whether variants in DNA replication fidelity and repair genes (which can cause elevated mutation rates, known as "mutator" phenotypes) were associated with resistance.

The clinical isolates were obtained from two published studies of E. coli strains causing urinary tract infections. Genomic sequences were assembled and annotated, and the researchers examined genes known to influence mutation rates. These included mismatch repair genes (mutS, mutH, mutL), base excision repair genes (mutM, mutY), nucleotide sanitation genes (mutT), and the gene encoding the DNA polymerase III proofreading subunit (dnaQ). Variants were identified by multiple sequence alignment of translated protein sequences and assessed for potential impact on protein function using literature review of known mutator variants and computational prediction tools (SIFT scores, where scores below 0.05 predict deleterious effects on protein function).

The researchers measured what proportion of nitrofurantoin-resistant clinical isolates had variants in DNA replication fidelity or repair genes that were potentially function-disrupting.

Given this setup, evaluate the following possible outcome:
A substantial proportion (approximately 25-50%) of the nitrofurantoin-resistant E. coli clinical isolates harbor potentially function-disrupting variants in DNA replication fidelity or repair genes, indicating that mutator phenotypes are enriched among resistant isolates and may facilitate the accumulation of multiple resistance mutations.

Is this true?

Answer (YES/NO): YES